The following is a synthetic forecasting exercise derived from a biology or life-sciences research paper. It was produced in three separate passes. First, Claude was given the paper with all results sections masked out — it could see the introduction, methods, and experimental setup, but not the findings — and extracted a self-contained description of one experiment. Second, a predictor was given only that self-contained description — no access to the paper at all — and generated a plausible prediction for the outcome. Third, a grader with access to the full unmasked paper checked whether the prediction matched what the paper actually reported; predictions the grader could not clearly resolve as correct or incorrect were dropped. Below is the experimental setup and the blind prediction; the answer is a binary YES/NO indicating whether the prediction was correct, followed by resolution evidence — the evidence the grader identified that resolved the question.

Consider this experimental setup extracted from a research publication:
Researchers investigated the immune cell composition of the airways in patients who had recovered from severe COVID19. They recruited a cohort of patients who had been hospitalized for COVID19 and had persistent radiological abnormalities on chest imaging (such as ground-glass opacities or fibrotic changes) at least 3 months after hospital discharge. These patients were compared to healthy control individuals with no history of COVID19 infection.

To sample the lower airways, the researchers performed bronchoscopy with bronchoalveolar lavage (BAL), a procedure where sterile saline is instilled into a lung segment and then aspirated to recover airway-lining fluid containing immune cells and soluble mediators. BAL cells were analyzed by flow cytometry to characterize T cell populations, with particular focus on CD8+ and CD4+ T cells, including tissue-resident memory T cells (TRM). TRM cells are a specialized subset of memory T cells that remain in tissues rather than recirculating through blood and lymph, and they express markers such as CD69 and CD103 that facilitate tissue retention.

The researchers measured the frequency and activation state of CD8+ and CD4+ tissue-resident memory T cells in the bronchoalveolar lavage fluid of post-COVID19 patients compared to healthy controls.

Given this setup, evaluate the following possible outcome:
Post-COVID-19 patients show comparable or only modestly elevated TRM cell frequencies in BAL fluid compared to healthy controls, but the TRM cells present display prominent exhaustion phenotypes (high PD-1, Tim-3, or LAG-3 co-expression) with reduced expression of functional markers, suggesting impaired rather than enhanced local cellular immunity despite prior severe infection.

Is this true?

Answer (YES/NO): NO